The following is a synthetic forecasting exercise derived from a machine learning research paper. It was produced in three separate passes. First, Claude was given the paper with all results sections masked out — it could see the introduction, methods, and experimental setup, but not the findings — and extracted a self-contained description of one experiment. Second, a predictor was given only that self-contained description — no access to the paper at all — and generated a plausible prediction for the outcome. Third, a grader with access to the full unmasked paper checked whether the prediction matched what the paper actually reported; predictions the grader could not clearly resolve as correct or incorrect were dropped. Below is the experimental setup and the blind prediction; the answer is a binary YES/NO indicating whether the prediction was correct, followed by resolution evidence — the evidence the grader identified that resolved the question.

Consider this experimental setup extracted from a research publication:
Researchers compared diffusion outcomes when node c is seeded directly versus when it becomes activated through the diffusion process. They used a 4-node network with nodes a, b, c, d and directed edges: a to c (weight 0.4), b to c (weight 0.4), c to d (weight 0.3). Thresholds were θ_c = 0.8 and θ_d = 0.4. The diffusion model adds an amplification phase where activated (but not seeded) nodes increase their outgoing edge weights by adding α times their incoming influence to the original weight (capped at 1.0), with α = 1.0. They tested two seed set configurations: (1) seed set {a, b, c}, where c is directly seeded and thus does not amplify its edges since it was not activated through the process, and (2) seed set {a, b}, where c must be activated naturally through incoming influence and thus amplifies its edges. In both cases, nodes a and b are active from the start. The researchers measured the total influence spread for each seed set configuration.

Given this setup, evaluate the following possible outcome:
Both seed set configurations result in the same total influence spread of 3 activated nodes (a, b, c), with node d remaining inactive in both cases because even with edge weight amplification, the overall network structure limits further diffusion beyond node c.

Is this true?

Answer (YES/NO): NO